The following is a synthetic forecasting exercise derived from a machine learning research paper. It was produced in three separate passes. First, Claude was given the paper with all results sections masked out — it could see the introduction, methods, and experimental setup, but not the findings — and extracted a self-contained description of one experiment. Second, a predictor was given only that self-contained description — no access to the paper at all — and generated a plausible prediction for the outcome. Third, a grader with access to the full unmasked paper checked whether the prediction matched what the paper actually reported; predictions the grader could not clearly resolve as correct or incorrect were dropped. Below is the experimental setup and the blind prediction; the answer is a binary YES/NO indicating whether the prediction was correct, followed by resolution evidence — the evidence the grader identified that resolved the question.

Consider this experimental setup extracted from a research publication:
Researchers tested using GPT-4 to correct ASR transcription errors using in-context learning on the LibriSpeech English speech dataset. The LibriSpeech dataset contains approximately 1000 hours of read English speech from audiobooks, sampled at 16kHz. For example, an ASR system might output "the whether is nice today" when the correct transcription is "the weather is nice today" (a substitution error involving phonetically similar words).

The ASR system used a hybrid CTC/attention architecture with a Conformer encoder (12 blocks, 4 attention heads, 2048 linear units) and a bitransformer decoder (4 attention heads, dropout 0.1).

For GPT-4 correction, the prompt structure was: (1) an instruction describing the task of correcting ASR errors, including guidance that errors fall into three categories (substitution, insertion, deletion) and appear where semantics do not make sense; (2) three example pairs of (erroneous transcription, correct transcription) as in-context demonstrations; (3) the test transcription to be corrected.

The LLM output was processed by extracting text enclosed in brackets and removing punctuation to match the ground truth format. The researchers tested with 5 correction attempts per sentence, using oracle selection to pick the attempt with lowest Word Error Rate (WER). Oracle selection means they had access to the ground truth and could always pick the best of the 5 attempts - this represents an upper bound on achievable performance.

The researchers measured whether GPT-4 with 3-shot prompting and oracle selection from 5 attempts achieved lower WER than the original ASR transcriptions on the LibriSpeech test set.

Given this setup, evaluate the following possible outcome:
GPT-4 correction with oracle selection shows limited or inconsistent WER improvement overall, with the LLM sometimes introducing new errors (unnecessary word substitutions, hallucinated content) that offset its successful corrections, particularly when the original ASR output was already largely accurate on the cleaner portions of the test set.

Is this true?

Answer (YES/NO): NO